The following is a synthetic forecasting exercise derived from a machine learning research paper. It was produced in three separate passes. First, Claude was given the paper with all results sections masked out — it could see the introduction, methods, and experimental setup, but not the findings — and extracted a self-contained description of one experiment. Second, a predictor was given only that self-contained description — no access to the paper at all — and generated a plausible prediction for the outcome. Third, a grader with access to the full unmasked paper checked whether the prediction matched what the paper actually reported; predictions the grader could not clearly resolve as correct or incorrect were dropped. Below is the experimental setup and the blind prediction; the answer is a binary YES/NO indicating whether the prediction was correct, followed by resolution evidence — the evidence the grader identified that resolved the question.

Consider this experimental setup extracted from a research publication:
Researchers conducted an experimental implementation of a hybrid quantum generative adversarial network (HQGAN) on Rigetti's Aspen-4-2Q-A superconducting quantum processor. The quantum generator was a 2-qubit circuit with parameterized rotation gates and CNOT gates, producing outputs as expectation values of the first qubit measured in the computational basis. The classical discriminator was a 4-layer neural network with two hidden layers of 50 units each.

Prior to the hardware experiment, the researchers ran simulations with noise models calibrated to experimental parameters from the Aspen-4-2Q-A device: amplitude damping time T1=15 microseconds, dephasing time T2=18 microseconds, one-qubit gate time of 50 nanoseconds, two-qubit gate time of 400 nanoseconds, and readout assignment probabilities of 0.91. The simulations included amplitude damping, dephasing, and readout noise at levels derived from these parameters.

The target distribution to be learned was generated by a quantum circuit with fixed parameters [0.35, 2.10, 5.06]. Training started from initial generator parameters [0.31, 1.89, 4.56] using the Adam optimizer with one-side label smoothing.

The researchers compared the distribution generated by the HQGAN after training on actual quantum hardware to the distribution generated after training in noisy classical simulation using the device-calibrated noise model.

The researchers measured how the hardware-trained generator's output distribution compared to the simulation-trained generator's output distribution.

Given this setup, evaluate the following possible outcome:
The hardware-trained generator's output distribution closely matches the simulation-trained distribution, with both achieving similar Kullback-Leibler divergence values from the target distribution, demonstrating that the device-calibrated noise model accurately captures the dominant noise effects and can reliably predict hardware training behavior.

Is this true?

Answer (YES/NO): NO